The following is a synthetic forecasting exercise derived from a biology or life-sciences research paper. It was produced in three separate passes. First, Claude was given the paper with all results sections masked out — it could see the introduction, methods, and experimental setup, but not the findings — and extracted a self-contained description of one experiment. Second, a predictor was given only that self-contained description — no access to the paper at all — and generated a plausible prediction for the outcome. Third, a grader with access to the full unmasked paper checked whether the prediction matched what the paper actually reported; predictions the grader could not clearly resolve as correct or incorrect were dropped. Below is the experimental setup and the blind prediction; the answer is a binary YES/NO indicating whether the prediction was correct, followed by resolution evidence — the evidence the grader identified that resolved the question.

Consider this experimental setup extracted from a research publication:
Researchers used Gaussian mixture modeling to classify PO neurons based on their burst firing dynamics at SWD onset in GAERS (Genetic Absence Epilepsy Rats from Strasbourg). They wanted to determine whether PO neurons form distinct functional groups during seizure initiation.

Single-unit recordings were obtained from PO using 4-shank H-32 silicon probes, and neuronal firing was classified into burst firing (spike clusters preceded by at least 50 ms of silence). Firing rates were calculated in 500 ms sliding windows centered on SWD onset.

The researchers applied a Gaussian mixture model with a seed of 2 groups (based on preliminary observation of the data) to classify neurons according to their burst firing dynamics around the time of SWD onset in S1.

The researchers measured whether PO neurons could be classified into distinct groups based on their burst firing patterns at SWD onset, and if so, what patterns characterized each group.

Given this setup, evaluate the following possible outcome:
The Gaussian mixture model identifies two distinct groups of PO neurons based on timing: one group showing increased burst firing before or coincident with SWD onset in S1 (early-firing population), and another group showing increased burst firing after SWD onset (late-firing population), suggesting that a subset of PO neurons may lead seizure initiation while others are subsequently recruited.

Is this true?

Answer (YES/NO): NO